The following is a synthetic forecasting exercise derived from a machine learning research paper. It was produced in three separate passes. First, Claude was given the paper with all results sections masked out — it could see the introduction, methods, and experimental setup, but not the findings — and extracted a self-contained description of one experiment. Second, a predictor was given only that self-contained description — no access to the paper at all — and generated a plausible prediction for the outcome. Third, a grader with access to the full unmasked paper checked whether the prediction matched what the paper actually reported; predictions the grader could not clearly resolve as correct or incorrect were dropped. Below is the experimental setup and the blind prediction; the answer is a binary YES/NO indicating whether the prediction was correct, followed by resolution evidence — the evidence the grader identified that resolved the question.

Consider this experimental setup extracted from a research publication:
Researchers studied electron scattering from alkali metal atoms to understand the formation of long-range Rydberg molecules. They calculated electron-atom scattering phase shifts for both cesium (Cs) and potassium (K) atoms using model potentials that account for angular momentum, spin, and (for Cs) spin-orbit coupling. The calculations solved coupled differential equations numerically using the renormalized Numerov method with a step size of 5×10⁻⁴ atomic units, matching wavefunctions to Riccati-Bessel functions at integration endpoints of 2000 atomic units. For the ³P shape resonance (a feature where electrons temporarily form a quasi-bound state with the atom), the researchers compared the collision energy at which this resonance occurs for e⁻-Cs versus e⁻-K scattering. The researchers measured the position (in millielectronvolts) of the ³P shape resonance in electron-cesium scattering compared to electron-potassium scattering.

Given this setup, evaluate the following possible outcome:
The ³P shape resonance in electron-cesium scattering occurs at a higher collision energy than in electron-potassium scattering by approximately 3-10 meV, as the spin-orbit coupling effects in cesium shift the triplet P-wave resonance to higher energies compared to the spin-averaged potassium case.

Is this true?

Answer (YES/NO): NO